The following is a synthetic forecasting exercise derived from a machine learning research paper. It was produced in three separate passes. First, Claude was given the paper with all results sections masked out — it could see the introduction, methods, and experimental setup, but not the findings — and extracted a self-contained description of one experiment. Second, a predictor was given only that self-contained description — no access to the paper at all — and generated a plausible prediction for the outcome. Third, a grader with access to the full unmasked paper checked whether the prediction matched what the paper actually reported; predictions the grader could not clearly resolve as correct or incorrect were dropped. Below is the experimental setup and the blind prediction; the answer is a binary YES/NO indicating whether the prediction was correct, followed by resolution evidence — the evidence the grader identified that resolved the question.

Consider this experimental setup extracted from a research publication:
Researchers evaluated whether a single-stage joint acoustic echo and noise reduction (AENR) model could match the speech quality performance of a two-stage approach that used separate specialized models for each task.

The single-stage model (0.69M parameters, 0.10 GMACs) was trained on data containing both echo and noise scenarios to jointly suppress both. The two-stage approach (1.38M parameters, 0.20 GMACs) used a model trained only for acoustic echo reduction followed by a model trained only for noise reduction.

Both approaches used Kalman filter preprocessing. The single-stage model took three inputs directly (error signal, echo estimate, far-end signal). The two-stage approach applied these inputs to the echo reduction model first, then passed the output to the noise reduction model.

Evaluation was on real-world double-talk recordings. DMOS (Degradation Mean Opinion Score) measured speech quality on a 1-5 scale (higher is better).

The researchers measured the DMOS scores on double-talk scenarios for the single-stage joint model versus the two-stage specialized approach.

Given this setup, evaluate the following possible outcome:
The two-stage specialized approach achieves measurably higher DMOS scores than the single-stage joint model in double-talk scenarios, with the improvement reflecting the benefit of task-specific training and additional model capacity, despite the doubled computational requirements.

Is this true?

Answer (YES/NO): NO